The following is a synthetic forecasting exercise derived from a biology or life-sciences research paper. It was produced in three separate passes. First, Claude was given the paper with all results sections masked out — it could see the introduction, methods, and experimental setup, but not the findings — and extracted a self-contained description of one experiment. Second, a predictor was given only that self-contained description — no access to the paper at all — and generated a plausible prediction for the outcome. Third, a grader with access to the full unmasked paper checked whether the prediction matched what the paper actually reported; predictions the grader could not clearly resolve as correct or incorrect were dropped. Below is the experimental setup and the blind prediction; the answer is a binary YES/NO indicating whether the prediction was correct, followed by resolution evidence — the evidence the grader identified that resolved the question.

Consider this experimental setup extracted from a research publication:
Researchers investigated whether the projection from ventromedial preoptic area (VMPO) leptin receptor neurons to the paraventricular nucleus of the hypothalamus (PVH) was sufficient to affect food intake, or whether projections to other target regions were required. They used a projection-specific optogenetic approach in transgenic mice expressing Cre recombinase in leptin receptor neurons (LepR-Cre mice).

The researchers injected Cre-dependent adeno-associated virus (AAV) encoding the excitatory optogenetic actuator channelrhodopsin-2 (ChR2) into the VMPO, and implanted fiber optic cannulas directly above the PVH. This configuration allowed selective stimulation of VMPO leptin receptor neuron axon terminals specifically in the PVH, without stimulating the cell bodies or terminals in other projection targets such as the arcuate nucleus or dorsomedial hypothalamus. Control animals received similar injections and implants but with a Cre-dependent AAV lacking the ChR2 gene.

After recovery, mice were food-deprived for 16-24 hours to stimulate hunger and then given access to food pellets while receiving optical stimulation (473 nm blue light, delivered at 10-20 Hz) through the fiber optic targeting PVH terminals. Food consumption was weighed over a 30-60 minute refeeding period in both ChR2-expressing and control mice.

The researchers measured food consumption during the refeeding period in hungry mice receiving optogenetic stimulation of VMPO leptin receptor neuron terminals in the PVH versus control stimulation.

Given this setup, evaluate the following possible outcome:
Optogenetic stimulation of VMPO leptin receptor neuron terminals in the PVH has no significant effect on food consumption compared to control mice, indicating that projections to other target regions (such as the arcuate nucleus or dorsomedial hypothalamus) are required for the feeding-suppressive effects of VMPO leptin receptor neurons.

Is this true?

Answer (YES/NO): NO